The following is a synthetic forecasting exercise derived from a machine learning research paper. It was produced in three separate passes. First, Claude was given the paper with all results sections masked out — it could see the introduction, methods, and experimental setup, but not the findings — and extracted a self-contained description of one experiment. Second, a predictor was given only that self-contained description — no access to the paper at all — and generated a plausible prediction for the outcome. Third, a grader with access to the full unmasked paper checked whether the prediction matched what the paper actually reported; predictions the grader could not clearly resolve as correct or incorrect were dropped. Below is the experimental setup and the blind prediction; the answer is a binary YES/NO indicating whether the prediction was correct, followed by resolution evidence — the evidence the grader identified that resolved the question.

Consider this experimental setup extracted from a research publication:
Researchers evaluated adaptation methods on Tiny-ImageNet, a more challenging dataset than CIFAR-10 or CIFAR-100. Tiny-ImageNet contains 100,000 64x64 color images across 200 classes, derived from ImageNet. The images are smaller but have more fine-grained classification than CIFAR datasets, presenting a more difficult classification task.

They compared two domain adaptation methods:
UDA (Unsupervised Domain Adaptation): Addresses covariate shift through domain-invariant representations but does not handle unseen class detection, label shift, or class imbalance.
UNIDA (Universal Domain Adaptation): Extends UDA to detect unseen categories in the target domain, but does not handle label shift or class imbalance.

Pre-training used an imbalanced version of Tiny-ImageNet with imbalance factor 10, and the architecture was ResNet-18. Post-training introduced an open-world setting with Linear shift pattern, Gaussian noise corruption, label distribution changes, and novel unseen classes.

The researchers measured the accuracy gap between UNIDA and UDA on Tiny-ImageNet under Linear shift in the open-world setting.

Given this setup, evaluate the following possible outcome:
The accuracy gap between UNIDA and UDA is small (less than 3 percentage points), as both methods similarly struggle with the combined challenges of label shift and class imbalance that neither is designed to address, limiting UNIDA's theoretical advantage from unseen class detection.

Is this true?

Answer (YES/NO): YES